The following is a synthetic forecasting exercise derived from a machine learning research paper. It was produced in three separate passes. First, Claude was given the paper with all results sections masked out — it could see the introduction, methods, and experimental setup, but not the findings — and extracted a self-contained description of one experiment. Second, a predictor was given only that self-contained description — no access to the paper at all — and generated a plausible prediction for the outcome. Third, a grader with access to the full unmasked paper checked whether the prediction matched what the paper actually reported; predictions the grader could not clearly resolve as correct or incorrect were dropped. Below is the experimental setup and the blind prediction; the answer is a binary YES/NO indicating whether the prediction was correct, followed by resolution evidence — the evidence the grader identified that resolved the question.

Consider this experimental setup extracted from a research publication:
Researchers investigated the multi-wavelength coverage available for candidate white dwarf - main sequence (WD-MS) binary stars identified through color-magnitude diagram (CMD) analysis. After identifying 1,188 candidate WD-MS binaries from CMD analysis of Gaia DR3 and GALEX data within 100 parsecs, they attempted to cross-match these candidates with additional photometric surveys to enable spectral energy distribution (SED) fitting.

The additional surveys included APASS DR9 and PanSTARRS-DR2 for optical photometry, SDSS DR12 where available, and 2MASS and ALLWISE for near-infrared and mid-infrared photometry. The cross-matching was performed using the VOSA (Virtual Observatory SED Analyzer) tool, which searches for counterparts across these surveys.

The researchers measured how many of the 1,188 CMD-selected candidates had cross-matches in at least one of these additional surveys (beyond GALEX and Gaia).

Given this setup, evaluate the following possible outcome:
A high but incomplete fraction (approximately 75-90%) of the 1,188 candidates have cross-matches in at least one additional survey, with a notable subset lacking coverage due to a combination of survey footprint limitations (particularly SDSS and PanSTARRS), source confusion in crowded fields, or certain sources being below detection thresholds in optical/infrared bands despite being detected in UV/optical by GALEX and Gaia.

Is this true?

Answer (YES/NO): YES